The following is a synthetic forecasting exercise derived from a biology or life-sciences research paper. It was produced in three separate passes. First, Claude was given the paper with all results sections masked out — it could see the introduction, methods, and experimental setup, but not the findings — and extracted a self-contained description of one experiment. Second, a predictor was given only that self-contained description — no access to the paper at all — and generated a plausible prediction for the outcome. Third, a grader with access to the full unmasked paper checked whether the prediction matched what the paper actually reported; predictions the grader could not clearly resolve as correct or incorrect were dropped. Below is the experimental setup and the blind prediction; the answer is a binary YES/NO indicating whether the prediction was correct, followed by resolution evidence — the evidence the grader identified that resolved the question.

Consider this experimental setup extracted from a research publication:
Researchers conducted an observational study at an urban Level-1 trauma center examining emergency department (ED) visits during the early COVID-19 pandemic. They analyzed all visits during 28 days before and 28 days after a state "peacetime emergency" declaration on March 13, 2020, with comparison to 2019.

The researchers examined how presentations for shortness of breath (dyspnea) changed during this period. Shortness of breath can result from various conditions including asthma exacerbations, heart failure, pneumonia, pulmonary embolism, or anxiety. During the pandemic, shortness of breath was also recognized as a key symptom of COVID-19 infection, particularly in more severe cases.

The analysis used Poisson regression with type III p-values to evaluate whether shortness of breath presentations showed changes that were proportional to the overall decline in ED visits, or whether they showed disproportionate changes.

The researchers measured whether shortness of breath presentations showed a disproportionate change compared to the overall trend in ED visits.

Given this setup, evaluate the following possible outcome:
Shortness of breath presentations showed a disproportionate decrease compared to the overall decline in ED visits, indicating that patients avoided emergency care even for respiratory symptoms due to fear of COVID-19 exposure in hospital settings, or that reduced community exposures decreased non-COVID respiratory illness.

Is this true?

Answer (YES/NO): NO